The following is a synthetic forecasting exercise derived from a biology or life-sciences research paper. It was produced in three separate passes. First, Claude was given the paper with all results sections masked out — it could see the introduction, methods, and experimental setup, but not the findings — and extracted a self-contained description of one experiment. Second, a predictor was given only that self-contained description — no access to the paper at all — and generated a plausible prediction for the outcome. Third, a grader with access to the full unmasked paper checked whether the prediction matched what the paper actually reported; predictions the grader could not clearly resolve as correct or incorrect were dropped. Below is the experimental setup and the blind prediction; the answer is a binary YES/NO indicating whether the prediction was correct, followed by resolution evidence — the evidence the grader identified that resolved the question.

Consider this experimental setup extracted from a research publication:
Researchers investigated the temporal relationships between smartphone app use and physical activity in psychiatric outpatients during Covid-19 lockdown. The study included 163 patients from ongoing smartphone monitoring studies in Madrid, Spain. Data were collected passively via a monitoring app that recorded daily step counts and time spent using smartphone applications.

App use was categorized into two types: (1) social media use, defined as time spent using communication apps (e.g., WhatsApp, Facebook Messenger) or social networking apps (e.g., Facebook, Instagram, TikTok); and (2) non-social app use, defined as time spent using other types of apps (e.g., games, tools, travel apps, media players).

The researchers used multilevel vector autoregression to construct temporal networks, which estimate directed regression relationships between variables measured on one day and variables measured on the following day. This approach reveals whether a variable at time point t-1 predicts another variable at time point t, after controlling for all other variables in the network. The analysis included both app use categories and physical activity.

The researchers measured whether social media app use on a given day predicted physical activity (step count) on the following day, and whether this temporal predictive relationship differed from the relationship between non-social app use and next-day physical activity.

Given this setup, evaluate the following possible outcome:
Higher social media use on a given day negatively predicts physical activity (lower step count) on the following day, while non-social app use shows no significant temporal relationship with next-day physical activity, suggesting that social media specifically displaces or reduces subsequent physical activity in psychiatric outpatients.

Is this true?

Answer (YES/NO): NO